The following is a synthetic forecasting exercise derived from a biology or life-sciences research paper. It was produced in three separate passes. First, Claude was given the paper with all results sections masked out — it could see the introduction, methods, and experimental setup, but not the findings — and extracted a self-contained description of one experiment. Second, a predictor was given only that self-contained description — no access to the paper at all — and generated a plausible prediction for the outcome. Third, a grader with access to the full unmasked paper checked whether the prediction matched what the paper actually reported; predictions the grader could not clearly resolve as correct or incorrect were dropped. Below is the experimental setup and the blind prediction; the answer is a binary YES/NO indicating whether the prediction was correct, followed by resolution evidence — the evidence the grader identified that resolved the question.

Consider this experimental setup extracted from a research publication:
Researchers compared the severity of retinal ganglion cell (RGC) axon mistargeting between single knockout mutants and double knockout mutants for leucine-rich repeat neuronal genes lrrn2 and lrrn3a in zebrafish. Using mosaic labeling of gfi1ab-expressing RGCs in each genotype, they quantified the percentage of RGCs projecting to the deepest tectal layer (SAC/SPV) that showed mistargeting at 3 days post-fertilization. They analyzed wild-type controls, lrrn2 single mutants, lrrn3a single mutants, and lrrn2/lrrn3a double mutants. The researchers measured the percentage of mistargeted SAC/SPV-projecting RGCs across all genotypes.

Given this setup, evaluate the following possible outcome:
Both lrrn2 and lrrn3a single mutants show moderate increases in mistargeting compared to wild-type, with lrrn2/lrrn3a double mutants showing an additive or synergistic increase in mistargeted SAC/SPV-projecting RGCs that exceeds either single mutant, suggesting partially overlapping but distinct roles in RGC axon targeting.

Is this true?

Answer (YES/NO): YES